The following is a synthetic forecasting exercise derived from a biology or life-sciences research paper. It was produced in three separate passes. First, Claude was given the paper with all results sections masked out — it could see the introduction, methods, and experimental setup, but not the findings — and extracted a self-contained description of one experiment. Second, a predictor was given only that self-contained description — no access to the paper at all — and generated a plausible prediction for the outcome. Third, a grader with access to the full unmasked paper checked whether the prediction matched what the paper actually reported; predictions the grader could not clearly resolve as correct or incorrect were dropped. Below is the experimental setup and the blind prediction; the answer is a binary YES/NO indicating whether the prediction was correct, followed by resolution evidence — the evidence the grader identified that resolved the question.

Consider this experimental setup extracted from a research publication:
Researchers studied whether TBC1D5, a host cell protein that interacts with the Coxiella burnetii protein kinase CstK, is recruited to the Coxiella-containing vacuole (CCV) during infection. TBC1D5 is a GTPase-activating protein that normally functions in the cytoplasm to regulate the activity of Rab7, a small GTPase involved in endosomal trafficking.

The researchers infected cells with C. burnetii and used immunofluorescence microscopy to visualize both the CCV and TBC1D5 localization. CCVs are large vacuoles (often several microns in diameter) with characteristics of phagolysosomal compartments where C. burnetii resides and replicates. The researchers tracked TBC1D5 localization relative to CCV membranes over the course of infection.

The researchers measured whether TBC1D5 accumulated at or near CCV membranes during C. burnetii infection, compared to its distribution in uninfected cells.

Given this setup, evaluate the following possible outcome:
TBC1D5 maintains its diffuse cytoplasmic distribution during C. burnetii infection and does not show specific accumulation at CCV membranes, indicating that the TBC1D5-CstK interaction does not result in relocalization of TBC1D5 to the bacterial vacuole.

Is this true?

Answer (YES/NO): NO